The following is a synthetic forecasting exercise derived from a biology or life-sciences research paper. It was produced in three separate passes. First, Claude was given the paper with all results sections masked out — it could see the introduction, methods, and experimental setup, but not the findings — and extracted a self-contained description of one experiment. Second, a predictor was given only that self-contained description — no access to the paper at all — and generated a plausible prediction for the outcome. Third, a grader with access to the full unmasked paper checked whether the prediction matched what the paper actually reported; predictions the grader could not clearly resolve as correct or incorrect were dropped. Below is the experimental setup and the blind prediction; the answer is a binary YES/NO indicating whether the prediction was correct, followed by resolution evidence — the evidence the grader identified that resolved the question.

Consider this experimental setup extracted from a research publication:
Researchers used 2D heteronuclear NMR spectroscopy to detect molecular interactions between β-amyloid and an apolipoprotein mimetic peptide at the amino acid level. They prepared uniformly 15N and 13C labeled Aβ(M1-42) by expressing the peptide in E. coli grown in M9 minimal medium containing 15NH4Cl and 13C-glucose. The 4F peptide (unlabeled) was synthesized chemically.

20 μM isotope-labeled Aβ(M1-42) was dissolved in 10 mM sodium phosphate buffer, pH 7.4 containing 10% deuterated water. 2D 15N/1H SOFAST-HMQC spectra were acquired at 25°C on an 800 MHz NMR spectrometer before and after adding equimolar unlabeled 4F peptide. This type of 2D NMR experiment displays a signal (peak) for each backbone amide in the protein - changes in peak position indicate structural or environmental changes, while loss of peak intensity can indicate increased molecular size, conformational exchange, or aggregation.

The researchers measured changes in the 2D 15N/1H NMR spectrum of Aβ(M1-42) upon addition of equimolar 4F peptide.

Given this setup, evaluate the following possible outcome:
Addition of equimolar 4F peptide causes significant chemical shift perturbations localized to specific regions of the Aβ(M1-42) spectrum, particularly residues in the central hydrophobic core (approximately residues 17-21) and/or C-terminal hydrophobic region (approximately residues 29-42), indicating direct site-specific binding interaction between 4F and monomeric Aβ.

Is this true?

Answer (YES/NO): NO